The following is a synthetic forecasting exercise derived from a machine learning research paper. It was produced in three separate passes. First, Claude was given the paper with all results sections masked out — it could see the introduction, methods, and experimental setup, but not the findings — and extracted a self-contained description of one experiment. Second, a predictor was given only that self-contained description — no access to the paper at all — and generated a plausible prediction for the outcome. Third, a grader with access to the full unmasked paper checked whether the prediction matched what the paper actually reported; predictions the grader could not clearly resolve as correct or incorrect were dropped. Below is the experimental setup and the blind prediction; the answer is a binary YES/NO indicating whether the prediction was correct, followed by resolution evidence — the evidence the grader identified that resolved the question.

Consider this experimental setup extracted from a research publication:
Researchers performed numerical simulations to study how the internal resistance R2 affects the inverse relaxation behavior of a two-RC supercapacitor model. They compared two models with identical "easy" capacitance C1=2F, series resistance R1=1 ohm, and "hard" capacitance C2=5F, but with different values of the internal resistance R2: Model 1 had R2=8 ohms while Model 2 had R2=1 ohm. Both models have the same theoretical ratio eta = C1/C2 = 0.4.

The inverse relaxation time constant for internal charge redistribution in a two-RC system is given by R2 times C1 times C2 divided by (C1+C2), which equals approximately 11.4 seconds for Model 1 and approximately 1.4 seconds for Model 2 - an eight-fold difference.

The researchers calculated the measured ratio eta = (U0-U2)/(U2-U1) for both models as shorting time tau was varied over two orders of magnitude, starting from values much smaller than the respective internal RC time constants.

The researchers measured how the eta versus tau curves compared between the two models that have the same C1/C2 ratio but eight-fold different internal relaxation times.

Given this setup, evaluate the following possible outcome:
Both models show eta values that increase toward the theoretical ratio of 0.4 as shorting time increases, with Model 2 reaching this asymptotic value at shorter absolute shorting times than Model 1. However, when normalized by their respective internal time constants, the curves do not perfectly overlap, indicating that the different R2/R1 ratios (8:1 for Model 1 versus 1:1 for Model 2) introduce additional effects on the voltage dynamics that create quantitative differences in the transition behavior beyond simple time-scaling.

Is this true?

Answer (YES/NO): NO